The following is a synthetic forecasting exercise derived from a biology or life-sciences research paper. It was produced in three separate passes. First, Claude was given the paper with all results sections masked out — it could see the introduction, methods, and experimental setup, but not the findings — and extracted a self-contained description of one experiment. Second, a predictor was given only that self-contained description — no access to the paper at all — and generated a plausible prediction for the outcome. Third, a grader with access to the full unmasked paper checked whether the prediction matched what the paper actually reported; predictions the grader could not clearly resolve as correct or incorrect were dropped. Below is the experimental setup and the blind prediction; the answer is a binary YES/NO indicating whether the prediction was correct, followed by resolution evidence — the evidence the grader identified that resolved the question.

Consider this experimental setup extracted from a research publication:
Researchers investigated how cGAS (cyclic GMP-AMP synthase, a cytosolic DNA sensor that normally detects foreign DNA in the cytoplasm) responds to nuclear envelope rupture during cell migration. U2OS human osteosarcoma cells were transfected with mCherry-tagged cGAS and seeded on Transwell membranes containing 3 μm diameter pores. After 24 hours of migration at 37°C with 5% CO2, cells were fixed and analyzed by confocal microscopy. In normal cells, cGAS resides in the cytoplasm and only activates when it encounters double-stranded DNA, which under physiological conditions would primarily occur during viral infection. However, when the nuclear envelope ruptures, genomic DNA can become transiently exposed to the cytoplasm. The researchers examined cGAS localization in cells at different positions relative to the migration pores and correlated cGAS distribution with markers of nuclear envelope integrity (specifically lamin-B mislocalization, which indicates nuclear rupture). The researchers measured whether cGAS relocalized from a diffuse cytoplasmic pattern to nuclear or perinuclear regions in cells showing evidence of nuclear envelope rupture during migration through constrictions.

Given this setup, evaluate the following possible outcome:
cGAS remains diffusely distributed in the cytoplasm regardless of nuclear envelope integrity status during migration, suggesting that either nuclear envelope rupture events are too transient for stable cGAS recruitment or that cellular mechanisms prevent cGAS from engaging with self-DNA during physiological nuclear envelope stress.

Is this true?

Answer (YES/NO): NO